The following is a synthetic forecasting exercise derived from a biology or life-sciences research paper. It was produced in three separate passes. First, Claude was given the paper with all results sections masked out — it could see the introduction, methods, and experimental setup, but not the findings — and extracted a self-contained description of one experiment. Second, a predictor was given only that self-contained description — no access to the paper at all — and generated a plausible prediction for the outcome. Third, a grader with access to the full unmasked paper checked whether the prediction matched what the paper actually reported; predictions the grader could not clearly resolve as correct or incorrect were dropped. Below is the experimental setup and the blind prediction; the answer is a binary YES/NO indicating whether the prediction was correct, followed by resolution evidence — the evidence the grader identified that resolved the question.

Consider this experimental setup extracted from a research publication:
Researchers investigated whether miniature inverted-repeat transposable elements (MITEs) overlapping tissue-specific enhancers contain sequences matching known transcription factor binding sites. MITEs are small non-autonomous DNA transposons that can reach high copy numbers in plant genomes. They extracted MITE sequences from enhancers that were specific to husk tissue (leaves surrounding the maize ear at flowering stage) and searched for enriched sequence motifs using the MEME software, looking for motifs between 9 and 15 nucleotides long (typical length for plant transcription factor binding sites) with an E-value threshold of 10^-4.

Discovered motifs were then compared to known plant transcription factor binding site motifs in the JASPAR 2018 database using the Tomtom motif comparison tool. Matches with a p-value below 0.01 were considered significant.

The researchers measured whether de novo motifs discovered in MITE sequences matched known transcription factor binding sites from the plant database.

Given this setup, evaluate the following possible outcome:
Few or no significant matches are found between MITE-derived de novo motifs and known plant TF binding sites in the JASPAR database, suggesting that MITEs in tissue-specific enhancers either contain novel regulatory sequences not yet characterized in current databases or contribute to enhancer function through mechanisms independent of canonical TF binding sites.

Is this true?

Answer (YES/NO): NO